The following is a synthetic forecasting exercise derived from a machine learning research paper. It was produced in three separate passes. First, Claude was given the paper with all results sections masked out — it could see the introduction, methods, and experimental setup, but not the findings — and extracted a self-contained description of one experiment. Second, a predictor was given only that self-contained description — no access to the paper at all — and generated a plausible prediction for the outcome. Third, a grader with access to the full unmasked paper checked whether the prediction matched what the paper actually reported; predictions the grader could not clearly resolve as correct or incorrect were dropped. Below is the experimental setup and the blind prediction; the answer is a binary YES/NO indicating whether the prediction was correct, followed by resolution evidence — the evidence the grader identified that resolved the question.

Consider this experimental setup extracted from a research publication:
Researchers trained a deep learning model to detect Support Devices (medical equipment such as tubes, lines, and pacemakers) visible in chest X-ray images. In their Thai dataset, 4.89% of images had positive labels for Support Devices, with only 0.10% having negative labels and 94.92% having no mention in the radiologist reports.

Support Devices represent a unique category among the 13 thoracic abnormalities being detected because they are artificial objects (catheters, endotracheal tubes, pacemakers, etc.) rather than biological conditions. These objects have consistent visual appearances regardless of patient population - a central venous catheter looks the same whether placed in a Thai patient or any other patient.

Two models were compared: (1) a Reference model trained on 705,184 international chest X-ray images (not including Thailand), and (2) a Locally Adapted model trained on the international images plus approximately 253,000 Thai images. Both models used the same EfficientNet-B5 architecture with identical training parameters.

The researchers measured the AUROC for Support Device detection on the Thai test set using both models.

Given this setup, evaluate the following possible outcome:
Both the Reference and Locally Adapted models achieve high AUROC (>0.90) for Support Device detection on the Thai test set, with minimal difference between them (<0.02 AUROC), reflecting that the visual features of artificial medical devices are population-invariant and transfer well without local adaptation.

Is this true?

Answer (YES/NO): NO